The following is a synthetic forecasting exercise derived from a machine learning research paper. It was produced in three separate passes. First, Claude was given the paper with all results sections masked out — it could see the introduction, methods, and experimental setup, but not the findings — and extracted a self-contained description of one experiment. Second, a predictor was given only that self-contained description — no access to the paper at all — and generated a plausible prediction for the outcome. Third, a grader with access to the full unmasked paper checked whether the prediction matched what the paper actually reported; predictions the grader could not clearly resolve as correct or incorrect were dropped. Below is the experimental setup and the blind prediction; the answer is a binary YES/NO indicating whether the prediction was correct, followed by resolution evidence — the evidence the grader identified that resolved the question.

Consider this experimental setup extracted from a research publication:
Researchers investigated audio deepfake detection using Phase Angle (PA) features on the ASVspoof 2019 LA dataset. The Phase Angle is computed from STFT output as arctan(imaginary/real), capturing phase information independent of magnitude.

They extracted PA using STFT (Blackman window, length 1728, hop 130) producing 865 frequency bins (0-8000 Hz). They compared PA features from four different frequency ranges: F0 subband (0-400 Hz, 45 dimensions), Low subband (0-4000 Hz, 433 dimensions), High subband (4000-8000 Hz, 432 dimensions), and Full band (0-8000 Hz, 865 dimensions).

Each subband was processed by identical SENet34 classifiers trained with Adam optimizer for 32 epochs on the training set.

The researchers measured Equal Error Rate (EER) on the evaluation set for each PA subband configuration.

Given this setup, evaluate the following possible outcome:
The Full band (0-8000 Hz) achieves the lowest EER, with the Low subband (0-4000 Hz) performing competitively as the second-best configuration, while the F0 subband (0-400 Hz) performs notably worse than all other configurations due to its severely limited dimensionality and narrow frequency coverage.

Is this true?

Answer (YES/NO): NO